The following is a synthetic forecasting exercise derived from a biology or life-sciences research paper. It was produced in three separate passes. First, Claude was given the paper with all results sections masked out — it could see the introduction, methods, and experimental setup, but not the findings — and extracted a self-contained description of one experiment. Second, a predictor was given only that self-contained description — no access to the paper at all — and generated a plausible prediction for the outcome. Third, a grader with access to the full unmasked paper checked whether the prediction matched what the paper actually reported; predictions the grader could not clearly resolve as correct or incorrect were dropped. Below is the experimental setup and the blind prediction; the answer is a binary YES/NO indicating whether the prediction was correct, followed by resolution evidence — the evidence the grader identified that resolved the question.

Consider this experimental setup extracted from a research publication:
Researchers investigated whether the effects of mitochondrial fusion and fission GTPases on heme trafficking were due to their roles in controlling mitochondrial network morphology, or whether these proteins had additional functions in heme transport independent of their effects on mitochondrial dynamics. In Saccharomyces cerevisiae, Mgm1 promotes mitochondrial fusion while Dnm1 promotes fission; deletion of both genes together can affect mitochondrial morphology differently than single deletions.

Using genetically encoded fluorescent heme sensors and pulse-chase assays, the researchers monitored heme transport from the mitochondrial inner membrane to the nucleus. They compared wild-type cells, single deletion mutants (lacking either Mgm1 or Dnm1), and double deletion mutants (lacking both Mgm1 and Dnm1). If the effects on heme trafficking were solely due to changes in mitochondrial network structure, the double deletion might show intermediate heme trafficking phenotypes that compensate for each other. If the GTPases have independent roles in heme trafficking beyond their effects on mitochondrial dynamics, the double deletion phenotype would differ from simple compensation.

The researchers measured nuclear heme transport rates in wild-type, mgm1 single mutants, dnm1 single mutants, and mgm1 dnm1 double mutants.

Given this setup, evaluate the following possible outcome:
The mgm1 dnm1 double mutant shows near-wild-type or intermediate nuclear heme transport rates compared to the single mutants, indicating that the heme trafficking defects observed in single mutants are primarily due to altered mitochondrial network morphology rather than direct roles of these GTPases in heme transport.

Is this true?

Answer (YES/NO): NO